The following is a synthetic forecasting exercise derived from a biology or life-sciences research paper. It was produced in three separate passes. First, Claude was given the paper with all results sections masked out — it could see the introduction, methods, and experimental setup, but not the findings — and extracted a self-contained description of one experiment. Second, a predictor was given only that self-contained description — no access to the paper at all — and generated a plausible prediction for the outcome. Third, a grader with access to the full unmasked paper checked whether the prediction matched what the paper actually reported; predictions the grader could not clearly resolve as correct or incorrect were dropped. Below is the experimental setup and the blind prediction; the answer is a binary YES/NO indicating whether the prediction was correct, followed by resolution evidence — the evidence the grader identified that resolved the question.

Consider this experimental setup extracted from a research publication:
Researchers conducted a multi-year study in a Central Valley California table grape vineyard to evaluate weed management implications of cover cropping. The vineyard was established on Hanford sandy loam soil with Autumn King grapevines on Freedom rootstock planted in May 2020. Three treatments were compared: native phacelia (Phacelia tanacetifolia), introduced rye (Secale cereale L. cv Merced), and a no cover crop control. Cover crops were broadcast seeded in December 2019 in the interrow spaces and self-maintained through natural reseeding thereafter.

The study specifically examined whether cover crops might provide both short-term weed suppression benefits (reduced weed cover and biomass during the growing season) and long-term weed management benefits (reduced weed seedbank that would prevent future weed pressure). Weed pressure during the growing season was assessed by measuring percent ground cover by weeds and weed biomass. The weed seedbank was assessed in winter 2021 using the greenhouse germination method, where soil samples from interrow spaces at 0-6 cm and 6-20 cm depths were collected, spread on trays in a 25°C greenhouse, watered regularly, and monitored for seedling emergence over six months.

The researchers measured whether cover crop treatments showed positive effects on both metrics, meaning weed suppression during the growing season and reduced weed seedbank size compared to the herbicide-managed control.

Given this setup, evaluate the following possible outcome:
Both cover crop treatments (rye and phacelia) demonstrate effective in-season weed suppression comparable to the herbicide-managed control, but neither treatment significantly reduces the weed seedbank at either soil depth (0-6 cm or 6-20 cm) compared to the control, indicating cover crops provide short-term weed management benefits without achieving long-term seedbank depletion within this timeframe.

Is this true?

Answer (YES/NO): NO